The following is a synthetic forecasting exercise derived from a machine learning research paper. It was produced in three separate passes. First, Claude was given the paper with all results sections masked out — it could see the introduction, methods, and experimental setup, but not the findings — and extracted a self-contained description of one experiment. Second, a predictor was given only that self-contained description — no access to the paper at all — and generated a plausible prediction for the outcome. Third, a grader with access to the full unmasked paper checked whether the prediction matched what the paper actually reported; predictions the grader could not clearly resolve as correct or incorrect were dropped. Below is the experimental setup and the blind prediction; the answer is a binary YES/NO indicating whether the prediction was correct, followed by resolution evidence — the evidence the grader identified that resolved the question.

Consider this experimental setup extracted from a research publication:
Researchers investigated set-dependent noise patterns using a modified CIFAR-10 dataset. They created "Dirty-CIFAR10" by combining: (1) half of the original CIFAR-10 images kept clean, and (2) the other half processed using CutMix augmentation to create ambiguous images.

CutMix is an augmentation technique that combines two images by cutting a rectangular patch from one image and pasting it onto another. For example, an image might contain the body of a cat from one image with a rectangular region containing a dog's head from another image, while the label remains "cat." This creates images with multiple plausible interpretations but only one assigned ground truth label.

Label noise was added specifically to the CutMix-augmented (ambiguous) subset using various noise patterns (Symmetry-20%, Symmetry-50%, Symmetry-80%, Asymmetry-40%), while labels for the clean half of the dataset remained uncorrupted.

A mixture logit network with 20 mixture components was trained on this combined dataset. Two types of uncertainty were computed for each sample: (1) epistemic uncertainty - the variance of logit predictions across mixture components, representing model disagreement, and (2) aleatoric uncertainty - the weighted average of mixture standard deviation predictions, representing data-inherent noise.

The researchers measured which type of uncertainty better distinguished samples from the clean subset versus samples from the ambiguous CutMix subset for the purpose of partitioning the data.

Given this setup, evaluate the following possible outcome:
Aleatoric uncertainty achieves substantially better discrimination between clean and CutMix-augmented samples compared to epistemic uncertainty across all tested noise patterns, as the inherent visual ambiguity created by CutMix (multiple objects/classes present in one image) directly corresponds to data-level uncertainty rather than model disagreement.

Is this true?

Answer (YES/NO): YES